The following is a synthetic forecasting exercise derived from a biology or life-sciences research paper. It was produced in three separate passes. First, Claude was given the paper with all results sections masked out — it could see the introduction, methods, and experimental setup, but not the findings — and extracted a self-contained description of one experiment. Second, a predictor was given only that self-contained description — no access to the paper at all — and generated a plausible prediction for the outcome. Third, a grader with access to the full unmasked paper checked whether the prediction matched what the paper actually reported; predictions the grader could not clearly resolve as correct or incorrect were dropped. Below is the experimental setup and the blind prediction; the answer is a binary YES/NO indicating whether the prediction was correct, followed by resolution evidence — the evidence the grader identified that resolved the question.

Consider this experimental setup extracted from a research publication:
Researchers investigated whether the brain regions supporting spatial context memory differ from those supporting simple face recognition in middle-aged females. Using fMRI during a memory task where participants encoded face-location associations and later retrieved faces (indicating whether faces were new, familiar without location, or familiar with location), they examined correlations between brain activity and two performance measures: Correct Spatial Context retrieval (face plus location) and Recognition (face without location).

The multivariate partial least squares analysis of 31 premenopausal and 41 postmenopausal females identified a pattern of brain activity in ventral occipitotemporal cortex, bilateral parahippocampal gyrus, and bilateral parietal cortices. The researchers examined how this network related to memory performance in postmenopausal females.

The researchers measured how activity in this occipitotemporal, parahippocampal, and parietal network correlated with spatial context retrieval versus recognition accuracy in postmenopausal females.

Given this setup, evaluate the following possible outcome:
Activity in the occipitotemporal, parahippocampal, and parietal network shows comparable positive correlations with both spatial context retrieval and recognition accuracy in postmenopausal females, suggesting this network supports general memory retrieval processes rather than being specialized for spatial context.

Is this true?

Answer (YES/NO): NO